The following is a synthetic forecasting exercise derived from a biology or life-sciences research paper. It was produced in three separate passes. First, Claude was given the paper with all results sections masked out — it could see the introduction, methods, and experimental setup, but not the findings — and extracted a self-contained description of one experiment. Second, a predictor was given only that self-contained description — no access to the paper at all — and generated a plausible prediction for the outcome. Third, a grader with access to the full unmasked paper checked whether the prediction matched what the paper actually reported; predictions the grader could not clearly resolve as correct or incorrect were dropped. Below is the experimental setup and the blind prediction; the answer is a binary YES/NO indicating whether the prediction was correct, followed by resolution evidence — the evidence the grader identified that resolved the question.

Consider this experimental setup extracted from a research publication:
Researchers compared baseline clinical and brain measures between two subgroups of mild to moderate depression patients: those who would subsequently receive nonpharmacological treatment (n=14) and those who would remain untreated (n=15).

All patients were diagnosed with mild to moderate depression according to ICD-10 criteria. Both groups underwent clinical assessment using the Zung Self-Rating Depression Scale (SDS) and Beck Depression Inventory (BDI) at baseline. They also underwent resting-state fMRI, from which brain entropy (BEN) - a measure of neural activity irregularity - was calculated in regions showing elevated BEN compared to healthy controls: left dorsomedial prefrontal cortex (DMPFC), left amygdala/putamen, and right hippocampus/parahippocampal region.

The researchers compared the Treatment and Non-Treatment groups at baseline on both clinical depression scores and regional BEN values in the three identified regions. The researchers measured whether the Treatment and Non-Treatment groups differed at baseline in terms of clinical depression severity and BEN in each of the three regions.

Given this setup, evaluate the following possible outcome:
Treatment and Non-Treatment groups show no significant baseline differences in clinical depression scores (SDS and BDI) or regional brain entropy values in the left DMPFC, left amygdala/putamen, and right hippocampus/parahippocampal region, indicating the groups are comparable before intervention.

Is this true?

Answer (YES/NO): NO